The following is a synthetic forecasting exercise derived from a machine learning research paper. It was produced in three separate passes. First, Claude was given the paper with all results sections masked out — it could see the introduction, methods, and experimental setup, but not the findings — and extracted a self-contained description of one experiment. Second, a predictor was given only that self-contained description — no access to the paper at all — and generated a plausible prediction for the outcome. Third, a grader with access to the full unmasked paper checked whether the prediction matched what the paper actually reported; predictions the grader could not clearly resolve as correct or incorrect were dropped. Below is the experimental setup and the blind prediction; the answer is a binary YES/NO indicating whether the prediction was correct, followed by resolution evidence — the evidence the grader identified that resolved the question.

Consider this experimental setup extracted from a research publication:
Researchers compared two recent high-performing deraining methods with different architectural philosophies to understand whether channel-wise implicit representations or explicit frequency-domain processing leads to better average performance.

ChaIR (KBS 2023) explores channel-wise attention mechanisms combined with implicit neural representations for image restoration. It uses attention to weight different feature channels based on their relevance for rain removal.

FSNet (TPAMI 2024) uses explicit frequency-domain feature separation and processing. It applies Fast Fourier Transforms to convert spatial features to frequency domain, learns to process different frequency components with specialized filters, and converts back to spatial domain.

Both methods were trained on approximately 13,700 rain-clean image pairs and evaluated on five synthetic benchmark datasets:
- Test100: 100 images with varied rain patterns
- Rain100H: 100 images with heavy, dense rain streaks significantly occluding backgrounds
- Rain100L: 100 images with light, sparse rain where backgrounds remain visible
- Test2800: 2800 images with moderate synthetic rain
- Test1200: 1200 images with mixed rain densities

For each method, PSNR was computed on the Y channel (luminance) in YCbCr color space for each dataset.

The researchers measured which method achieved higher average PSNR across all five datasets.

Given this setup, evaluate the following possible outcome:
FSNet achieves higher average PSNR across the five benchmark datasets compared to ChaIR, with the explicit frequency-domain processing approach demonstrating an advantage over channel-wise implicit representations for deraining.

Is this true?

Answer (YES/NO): NO